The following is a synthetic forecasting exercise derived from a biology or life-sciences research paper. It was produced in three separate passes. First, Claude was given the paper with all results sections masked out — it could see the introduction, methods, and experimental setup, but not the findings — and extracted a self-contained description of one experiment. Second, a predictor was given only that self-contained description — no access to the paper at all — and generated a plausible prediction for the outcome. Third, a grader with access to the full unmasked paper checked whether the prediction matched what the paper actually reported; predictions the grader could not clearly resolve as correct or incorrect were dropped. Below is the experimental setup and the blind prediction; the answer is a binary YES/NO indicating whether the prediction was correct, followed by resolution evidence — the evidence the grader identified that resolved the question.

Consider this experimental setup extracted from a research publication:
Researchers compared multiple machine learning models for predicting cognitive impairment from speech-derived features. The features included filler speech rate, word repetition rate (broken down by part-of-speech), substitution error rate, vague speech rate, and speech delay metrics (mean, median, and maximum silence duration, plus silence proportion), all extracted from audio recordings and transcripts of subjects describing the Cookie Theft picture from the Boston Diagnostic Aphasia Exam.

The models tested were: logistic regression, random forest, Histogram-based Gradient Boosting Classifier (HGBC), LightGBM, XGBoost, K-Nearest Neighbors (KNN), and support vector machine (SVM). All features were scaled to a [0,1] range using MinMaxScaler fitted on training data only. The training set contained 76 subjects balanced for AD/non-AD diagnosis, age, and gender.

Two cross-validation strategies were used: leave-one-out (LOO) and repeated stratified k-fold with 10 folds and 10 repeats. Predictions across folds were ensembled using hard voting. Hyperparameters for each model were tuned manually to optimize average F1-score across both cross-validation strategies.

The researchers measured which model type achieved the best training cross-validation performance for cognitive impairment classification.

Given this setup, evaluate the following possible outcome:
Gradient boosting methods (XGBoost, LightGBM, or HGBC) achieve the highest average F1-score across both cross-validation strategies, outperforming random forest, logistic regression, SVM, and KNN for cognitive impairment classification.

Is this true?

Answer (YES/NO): YES